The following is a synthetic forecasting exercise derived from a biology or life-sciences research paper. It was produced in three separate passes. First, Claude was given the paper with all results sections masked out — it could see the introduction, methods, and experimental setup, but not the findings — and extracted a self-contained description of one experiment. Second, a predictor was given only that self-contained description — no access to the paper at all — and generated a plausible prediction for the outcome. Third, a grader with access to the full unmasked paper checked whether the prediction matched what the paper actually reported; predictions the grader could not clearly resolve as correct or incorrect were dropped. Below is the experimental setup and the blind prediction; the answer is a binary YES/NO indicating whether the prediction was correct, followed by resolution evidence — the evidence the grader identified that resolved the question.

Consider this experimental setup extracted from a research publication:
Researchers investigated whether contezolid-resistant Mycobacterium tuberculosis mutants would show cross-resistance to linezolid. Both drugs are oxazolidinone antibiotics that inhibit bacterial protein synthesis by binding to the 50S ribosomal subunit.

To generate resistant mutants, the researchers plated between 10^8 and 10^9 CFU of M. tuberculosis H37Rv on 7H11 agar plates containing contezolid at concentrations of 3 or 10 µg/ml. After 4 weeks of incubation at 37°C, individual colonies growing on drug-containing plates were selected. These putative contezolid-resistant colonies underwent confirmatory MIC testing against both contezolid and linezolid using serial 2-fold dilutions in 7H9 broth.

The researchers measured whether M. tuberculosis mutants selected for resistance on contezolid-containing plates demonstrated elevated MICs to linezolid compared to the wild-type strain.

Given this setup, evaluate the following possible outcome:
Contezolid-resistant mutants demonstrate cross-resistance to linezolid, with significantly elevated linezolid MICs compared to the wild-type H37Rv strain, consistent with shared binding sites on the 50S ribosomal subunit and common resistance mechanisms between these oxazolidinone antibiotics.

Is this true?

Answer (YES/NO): NO